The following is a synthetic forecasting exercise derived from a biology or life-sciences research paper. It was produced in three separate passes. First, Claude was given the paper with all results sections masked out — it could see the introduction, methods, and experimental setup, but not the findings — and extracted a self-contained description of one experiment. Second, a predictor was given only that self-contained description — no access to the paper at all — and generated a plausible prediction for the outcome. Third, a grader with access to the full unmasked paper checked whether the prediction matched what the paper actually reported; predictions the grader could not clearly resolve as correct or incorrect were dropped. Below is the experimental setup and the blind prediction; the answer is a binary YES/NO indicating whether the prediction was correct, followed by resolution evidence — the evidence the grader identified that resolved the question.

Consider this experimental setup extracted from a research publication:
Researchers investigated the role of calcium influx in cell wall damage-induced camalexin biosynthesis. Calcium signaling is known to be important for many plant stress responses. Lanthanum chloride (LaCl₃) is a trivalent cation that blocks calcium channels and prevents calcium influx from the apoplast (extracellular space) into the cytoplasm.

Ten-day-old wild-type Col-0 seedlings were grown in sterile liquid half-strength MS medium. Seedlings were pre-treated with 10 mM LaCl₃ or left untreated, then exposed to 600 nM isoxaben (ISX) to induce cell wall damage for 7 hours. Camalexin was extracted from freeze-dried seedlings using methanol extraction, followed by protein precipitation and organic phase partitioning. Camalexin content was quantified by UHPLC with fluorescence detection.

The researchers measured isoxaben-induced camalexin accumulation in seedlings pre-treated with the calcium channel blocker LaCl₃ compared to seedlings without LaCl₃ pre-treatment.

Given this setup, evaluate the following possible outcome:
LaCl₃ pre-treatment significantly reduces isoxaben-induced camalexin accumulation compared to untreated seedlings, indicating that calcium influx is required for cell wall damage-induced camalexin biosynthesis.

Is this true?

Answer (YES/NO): YES